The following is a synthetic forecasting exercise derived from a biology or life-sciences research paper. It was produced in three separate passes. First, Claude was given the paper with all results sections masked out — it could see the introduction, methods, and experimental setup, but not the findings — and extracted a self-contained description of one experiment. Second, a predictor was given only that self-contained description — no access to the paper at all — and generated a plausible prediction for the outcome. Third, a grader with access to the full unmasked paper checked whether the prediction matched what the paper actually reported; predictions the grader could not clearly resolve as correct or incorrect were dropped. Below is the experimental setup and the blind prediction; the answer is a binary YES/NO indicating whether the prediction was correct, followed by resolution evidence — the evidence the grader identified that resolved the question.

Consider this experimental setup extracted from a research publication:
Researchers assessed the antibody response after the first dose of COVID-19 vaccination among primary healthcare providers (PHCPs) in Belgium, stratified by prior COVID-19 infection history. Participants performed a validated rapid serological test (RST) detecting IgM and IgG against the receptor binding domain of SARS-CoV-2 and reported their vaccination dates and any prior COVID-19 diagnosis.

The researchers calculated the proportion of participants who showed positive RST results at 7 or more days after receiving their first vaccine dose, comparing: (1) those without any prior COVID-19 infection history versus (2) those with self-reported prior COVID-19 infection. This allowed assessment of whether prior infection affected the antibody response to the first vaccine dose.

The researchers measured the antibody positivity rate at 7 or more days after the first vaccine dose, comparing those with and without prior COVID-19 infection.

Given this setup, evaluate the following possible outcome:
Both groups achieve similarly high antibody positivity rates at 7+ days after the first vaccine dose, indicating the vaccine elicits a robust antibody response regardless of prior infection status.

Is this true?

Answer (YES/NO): NO